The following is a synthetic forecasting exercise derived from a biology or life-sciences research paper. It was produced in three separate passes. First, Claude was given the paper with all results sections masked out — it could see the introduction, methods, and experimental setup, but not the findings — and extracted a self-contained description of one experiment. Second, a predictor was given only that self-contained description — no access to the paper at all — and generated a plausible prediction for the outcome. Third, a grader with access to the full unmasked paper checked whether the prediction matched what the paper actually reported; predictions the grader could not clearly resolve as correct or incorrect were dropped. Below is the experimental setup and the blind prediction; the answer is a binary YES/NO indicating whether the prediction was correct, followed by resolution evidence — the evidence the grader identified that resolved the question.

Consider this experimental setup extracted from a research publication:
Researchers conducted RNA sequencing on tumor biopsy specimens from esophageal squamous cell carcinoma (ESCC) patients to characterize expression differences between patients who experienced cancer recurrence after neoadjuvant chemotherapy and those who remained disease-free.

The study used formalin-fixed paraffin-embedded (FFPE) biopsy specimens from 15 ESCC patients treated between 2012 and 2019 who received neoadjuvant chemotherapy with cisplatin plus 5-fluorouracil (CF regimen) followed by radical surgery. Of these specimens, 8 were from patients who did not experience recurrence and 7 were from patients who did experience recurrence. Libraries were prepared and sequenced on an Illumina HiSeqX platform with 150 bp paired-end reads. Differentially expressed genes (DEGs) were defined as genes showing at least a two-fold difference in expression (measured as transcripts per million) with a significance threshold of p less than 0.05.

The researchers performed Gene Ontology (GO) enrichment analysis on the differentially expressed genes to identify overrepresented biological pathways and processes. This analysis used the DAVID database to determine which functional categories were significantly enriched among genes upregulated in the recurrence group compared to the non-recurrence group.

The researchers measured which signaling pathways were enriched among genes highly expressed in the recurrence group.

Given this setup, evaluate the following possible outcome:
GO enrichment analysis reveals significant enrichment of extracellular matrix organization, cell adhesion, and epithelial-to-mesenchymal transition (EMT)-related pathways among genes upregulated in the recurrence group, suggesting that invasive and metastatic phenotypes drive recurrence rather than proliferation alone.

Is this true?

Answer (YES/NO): NO